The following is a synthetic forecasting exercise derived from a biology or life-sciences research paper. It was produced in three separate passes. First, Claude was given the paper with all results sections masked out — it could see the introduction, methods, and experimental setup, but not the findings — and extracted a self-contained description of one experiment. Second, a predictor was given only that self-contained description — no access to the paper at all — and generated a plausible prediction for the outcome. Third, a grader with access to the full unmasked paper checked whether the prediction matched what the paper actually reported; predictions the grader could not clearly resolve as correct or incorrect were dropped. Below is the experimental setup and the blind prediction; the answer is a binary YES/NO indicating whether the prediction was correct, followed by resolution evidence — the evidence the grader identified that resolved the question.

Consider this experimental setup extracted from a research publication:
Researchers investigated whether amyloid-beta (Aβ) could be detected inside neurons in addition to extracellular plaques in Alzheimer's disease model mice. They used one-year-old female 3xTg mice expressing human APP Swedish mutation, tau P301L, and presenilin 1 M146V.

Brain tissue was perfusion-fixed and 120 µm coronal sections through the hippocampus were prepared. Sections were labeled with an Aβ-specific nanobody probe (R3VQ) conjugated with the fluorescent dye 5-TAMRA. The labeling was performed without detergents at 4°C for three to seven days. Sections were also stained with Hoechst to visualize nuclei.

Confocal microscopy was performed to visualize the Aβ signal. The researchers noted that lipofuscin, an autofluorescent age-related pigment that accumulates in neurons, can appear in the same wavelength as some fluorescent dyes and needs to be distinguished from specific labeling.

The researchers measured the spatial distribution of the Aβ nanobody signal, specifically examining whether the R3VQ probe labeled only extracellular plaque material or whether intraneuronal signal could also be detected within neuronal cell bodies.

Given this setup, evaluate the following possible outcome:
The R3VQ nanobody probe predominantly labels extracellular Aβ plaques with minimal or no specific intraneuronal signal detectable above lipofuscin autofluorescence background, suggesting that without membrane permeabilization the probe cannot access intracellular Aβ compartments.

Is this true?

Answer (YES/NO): NO